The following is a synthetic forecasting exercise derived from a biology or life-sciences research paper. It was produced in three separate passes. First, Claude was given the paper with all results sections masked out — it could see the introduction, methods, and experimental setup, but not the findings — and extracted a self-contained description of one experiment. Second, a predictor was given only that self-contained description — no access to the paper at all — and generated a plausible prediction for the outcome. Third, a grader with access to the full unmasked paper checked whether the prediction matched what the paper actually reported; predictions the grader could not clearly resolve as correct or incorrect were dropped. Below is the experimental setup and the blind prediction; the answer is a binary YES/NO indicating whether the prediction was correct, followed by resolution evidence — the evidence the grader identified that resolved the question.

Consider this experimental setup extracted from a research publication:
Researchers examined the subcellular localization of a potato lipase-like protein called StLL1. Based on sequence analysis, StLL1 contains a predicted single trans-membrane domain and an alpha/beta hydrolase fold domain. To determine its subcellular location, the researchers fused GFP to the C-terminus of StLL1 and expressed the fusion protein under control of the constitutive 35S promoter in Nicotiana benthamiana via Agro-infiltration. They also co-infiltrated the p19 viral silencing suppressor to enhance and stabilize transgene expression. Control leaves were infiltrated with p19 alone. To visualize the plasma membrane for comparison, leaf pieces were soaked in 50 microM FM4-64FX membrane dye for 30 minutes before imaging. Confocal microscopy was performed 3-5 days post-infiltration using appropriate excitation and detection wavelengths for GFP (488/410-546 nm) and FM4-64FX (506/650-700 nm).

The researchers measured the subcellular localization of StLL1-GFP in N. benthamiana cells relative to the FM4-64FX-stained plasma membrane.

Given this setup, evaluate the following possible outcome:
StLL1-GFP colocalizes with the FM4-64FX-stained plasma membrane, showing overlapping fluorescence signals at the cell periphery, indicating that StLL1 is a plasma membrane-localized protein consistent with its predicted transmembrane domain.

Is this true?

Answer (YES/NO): NO